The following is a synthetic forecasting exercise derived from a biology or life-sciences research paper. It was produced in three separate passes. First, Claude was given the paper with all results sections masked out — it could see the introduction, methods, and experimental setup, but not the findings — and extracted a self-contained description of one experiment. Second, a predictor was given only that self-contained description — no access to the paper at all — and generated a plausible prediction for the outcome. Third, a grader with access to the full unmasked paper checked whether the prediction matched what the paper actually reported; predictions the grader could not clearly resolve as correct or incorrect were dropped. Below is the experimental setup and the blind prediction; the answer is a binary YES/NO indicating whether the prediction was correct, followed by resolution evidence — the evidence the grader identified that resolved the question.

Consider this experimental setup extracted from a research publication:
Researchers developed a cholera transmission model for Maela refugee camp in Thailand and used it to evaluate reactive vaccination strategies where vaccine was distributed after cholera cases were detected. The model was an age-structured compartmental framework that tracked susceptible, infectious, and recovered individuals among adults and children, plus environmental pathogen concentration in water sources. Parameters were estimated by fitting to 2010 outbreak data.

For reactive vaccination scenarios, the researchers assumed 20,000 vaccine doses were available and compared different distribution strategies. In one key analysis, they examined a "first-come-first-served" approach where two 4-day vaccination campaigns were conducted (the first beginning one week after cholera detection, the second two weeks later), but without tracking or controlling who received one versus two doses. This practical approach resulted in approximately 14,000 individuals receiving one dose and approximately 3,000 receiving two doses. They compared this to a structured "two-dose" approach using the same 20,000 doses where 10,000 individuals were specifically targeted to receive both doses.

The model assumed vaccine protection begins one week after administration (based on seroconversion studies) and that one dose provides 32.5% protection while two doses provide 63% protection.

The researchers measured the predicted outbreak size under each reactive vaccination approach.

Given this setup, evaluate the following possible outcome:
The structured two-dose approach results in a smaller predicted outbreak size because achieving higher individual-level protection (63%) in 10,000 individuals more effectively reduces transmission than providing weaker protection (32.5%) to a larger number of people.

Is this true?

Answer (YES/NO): NO